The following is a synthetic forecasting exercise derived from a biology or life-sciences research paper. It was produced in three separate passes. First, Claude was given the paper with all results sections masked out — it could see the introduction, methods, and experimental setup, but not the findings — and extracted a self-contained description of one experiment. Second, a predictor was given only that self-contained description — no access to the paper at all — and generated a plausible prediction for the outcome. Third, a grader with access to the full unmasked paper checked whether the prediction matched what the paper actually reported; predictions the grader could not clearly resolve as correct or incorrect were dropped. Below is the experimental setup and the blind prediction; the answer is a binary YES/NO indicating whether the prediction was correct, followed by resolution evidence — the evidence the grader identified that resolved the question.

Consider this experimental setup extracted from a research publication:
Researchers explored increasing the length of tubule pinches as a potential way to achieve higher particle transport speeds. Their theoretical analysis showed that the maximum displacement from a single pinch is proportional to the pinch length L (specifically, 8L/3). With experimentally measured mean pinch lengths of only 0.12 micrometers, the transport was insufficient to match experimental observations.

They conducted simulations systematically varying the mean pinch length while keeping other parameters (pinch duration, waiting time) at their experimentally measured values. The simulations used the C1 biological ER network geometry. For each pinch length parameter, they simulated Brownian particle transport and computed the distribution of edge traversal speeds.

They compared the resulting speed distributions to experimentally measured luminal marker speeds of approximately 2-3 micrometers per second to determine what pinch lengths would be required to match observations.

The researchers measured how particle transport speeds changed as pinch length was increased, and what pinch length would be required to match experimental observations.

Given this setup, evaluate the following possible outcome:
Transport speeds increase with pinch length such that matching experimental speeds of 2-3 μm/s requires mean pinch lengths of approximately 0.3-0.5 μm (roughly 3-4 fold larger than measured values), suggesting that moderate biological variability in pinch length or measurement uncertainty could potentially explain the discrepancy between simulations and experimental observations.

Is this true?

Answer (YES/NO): NO